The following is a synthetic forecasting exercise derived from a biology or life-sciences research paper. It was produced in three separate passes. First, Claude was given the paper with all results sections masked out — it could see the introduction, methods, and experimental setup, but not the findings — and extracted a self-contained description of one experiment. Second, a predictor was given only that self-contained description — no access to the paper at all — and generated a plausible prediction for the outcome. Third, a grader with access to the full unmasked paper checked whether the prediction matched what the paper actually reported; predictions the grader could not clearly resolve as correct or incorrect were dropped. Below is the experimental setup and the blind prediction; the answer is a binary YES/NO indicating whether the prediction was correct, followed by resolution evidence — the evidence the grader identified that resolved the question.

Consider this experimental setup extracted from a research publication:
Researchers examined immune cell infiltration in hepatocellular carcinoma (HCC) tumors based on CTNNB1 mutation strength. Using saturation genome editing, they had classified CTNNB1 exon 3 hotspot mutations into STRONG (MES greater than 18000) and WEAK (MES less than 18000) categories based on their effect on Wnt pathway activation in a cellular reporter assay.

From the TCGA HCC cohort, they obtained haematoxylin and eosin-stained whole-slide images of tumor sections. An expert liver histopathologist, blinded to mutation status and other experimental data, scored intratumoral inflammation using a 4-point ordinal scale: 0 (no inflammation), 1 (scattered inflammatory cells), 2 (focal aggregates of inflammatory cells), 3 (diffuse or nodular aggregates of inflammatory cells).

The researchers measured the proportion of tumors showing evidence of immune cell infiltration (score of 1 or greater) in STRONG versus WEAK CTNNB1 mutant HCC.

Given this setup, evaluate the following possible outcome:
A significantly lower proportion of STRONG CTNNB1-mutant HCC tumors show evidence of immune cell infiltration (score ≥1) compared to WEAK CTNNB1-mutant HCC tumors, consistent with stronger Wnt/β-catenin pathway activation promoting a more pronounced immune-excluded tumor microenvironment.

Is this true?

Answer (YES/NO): YES